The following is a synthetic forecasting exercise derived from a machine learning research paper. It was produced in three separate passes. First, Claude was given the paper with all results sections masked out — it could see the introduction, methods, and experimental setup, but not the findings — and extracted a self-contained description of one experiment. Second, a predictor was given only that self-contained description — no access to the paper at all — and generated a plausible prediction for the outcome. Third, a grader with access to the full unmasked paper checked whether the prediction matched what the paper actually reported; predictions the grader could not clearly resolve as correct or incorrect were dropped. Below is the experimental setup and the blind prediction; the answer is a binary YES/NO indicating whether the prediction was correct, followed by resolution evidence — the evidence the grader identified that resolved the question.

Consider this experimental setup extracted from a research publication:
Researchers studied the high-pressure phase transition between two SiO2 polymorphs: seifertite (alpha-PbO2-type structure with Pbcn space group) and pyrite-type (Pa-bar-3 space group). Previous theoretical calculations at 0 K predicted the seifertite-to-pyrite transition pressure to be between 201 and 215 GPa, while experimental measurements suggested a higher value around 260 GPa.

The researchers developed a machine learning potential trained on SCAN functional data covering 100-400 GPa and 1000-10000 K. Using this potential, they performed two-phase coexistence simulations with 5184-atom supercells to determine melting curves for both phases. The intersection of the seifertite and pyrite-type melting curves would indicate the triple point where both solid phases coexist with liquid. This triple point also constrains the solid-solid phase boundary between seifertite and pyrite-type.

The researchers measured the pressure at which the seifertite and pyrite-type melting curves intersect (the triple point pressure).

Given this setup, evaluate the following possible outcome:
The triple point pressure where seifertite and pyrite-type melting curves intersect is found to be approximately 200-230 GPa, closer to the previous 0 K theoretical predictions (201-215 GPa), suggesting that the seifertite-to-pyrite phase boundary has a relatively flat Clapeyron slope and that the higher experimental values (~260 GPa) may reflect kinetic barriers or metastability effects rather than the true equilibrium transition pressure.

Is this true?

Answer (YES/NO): NO